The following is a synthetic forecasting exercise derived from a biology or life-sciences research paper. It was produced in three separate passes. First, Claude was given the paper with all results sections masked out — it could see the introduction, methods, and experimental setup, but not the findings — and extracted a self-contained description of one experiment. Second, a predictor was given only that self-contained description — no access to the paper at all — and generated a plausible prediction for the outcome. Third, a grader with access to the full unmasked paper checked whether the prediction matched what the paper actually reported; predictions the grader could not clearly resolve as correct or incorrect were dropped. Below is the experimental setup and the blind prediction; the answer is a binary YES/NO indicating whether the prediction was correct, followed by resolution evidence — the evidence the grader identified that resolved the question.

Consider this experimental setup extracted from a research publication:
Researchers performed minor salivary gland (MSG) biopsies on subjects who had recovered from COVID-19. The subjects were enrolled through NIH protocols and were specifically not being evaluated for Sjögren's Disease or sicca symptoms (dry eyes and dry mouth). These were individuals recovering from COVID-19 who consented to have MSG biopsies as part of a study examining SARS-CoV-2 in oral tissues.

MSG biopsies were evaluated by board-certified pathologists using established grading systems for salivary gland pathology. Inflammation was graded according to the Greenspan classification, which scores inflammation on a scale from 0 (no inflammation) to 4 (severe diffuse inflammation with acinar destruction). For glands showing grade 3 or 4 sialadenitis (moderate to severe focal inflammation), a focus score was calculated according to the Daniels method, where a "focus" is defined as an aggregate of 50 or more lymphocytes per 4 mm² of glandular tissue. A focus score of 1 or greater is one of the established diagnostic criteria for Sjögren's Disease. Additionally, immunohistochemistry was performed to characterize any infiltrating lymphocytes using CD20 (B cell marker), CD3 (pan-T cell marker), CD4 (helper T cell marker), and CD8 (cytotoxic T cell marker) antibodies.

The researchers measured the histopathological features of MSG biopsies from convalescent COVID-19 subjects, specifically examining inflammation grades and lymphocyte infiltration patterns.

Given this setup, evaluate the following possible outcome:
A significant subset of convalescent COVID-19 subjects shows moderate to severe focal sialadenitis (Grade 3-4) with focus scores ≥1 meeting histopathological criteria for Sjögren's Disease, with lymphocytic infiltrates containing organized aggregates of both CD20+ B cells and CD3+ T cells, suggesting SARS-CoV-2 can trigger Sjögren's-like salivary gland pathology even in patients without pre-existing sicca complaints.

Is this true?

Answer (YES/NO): YES